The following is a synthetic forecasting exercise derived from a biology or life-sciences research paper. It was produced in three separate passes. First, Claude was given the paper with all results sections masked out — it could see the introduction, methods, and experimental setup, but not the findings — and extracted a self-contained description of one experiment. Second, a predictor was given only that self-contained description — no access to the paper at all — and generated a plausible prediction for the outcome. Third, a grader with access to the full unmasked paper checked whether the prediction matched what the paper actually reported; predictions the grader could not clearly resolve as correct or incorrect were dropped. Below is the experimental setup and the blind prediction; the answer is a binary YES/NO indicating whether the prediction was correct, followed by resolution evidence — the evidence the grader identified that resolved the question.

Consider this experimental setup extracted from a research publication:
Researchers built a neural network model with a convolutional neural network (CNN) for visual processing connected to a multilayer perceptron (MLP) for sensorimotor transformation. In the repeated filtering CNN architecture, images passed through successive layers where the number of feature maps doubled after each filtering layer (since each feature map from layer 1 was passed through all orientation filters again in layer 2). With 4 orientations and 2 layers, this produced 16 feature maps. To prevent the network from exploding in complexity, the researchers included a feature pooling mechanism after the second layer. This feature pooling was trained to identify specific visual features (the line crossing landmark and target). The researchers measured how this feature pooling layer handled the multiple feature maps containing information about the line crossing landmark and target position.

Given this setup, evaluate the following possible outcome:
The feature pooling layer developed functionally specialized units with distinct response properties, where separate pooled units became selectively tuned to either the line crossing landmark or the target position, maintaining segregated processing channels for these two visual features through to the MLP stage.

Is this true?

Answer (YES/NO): NO